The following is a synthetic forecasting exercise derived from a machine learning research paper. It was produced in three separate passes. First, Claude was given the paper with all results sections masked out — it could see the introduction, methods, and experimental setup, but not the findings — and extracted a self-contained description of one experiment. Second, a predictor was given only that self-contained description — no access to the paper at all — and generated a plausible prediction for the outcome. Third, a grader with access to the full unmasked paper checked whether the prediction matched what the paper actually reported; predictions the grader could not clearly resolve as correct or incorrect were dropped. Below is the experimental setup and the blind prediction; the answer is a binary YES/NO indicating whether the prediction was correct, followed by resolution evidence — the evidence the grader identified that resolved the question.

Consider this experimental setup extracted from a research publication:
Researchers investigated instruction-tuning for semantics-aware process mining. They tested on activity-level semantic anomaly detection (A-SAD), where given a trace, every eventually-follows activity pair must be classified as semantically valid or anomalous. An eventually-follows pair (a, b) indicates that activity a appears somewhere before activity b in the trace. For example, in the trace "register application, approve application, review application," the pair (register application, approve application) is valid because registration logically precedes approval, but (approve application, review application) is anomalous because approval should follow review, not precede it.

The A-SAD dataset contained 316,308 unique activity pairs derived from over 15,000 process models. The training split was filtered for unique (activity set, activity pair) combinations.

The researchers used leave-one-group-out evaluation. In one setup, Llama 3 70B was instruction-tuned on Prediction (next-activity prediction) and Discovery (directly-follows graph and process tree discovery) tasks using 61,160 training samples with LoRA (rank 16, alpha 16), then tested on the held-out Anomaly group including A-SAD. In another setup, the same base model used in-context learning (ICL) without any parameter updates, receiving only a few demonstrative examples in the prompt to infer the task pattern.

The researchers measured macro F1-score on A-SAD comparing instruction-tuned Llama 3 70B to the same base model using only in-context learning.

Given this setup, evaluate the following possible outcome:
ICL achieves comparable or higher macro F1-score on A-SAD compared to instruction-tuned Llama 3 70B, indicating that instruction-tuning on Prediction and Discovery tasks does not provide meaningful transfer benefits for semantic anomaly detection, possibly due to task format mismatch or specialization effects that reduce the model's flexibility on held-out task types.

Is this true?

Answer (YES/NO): YES